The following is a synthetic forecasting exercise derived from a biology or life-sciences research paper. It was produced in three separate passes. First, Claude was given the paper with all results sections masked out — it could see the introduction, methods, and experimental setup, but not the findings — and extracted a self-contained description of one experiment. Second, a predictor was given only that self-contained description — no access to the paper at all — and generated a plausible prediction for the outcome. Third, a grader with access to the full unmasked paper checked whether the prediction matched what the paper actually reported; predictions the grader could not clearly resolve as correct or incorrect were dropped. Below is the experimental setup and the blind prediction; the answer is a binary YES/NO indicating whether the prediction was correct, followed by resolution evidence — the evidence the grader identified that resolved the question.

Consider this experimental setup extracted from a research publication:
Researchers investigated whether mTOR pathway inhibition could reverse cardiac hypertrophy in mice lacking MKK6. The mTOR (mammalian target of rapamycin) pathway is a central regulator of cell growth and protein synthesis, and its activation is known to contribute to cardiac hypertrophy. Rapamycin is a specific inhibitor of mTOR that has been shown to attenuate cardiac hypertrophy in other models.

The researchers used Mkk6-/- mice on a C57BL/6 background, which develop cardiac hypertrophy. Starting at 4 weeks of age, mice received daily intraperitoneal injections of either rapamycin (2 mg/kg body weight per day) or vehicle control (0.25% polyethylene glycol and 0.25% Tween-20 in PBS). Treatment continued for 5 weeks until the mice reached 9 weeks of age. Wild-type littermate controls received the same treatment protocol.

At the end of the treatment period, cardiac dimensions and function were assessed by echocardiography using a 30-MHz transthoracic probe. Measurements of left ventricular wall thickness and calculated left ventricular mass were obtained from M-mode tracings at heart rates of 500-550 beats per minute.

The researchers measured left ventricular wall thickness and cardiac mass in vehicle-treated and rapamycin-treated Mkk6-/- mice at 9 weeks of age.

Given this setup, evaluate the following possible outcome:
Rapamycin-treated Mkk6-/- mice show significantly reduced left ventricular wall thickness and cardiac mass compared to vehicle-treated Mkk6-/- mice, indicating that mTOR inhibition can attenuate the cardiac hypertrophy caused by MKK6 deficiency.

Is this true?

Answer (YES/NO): YES